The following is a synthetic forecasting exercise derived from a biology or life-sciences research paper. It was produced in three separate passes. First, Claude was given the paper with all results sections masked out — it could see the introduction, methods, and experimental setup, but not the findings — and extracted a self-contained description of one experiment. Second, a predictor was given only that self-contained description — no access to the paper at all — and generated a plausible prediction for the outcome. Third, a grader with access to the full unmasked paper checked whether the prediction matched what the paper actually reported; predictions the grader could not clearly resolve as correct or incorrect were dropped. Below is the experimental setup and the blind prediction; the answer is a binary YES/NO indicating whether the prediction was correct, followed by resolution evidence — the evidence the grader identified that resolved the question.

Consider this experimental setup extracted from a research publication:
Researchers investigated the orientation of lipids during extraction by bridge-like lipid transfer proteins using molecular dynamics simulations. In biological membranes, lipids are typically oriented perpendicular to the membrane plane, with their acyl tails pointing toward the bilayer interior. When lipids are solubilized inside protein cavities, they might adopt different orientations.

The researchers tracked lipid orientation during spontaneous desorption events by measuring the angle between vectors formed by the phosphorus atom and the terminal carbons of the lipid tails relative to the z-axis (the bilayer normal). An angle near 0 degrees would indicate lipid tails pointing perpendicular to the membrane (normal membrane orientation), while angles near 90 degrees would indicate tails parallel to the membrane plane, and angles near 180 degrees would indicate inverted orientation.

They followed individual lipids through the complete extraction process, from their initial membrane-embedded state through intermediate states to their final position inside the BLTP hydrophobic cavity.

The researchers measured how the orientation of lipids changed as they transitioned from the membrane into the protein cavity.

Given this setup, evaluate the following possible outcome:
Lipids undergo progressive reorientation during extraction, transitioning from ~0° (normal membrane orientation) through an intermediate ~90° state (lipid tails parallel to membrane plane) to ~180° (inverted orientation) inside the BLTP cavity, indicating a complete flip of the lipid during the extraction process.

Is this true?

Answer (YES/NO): NO